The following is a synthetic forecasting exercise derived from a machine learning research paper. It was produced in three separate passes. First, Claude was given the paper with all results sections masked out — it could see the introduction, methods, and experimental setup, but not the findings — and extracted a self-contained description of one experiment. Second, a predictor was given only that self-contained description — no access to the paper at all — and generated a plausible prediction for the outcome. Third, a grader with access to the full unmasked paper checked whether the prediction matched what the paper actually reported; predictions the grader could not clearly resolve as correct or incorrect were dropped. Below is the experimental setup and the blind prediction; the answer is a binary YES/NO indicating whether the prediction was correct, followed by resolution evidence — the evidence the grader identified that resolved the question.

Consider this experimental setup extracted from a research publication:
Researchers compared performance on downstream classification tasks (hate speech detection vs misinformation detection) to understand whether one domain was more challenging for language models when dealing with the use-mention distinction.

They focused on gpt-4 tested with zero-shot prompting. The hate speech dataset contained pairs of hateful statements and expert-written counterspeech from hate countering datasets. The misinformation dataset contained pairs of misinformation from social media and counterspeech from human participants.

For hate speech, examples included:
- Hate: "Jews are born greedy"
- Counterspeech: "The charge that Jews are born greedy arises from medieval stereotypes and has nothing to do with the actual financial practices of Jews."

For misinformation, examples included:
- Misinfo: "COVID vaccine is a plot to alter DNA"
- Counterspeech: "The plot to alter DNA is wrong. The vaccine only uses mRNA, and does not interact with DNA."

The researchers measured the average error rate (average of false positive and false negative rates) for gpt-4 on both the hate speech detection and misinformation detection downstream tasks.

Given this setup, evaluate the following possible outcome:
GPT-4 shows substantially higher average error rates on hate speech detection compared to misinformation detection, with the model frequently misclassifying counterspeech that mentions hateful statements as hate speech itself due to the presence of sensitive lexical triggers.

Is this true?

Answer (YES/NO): NO